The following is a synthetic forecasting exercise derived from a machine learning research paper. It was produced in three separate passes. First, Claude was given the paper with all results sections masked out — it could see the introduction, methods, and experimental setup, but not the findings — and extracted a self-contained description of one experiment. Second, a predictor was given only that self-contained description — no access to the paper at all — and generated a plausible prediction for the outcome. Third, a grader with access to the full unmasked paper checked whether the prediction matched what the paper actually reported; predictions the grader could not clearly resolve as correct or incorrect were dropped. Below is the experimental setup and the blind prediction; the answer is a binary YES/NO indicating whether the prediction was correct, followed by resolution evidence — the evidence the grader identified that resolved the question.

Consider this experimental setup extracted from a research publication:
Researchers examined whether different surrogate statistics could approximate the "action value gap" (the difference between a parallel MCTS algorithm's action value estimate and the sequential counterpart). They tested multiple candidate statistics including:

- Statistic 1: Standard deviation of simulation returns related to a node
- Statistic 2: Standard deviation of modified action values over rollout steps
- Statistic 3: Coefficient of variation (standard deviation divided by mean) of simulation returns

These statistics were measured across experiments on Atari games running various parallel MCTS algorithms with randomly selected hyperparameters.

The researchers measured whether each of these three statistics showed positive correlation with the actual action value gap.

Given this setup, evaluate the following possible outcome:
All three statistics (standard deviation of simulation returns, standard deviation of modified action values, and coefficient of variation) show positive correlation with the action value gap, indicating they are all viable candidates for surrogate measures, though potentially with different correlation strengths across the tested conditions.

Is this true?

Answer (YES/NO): YES